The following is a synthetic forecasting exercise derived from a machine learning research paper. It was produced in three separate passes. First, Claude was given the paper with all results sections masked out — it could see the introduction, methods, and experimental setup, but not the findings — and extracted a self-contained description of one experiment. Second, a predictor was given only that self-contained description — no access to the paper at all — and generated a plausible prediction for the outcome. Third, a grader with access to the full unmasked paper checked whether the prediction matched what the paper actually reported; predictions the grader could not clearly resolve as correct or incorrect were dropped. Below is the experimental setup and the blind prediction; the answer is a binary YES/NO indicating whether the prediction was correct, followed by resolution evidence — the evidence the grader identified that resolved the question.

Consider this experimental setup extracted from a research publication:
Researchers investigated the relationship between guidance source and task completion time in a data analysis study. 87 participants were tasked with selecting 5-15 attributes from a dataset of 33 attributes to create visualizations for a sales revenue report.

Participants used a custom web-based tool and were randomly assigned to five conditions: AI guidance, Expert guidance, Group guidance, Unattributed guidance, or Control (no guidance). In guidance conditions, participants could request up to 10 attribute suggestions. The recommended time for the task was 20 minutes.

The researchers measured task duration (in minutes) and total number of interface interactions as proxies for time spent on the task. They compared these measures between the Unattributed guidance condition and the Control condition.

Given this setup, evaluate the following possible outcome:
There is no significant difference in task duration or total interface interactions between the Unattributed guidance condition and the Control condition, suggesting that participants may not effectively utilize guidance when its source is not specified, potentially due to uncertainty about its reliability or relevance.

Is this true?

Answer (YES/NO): YES